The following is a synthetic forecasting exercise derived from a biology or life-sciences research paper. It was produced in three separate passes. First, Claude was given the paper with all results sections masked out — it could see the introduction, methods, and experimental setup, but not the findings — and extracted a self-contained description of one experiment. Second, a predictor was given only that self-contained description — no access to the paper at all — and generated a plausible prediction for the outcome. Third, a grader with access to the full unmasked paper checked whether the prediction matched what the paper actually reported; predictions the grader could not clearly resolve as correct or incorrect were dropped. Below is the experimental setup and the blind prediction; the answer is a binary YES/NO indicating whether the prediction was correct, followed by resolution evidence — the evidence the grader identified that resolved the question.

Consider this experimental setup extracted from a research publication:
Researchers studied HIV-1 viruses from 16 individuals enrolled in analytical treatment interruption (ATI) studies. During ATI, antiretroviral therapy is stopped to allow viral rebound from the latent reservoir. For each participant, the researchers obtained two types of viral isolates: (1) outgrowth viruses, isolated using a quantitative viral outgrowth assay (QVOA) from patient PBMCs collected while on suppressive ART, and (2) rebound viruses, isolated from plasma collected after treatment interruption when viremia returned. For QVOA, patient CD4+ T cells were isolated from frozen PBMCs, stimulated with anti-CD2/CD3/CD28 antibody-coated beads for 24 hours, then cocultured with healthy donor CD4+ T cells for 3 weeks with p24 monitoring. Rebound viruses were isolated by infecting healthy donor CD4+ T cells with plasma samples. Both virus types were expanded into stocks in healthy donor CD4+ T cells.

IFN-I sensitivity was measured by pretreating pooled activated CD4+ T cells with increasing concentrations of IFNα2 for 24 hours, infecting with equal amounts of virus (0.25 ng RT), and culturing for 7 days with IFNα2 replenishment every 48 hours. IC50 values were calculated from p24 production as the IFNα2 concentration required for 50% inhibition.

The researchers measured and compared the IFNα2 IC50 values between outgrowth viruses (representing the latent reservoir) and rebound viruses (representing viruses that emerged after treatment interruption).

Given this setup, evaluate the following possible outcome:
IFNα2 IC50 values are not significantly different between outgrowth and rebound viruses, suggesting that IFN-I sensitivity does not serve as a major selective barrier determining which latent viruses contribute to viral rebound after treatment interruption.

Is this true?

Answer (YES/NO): NO